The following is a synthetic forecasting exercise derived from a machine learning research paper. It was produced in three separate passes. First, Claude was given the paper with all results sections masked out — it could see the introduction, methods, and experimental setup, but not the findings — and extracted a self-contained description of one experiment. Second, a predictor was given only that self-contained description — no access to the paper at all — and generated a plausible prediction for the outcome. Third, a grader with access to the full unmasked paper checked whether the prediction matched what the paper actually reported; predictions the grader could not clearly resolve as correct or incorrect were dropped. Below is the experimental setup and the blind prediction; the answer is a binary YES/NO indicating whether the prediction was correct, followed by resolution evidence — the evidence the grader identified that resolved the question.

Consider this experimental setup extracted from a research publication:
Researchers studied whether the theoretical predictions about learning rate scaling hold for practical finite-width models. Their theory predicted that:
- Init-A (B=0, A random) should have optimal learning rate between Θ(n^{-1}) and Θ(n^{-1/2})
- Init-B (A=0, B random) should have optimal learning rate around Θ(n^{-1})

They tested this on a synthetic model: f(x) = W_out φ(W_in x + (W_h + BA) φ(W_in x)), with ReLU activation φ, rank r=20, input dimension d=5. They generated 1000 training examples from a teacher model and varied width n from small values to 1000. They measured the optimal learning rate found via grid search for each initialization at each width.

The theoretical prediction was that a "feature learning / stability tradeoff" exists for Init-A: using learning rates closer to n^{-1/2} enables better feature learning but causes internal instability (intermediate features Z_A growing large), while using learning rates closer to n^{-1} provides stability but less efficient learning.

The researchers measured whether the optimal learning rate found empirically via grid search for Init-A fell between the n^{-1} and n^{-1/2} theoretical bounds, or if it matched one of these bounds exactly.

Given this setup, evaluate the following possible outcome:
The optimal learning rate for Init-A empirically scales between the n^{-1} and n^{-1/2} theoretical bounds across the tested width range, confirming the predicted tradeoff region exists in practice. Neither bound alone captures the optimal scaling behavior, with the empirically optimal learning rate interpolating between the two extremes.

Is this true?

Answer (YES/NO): YES